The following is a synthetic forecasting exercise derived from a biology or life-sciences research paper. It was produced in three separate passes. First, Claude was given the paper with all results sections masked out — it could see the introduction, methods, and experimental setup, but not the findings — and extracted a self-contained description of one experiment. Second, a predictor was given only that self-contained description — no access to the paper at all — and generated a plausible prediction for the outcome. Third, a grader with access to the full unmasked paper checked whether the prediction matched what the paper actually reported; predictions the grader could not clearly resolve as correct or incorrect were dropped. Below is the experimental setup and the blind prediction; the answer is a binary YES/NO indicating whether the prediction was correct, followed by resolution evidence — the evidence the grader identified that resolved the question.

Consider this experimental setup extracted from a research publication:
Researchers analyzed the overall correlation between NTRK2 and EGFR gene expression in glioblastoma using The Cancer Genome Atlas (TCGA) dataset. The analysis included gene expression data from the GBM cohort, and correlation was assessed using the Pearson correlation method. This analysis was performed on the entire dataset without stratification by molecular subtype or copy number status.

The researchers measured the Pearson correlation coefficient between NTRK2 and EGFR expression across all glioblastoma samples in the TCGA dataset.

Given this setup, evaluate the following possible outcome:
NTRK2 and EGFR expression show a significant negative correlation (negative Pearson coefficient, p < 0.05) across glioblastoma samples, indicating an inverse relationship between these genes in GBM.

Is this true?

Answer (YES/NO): NO